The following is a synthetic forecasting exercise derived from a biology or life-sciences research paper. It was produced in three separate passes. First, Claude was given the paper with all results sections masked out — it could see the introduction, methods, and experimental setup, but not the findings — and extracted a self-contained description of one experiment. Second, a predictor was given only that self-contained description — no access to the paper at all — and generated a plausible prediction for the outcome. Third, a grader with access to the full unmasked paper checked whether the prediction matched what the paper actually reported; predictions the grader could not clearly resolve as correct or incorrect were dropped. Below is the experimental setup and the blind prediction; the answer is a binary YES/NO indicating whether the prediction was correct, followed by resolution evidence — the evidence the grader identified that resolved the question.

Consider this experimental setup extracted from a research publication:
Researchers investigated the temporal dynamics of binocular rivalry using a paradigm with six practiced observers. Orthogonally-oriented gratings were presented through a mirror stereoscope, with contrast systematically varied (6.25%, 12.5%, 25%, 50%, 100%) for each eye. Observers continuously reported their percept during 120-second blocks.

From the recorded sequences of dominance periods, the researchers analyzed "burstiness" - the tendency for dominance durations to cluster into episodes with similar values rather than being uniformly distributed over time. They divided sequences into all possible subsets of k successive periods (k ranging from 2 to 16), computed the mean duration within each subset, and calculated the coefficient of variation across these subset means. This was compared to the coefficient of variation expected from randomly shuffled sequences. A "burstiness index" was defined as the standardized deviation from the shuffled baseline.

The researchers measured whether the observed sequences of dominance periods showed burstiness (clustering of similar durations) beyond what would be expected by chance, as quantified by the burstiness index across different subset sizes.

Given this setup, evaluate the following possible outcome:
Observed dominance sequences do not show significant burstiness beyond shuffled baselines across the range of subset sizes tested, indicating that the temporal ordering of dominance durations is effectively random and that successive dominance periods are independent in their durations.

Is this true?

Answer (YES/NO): NO